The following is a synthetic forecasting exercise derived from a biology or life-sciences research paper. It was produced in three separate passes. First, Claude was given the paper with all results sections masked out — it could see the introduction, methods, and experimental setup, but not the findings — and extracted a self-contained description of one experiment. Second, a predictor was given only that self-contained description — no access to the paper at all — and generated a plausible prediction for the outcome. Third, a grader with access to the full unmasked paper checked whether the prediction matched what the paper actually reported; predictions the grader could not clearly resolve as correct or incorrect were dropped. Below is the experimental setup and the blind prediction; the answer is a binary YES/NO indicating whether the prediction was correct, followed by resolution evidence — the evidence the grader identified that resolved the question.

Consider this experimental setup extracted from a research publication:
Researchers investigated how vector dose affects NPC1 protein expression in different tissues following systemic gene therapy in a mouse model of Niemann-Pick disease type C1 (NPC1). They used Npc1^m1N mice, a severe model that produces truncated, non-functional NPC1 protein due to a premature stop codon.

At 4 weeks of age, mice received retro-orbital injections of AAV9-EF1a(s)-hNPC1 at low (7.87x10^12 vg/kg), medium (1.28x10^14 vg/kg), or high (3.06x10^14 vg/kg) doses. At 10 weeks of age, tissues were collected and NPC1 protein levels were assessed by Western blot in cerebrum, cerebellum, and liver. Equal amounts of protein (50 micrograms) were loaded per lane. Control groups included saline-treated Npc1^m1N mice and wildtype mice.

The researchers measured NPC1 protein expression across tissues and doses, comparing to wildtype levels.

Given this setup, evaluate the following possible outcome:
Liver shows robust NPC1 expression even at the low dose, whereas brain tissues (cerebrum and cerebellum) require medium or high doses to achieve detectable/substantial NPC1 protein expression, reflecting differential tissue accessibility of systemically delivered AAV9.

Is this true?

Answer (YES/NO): NO